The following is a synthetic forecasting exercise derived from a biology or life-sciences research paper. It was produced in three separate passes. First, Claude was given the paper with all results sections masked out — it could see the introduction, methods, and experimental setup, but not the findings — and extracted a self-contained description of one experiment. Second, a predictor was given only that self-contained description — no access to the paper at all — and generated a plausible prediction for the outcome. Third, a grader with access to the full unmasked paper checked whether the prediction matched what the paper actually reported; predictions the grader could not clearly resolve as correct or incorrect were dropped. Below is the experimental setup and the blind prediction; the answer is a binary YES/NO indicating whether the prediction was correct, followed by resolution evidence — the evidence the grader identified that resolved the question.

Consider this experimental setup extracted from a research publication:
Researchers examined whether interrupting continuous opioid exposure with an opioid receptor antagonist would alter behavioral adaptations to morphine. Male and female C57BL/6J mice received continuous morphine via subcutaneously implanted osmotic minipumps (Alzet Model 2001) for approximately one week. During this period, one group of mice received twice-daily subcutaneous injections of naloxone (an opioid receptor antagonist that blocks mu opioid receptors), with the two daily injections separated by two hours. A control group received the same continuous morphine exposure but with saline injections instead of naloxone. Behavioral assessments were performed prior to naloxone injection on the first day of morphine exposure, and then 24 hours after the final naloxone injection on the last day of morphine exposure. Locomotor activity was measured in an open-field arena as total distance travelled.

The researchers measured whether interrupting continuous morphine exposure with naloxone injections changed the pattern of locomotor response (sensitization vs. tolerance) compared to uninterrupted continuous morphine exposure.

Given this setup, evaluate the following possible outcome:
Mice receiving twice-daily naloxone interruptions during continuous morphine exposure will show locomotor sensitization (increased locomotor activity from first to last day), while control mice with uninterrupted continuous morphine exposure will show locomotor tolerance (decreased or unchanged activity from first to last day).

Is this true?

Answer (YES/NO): YES